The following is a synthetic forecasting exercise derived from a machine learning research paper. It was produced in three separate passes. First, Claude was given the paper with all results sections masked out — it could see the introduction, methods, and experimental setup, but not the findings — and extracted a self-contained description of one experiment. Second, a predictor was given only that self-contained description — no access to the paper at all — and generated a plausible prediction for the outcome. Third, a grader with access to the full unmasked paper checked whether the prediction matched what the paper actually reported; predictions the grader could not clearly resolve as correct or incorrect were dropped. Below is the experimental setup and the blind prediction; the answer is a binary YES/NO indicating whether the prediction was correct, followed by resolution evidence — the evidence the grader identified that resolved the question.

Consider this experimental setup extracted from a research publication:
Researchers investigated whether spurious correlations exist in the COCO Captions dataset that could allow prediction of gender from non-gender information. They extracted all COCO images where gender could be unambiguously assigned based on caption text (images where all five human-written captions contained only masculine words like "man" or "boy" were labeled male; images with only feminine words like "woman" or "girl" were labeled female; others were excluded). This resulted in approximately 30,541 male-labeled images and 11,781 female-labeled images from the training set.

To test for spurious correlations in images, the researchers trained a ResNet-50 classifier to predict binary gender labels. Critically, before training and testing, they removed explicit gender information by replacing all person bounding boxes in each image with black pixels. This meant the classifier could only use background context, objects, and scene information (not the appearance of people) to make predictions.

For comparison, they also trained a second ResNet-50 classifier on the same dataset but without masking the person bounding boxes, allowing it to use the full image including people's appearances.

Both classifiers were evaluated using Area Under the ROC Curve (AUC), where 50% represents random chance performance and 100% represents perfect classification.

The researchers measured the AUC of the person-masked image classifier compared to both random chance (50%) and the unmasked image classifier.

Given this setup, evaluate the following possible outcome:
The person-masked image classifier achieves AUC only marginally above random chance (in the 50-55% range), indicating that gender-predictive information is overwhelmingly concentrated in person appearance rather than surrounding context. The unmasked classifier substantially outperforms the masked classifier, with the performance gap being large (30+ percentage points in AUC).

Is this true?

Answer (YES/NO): NO